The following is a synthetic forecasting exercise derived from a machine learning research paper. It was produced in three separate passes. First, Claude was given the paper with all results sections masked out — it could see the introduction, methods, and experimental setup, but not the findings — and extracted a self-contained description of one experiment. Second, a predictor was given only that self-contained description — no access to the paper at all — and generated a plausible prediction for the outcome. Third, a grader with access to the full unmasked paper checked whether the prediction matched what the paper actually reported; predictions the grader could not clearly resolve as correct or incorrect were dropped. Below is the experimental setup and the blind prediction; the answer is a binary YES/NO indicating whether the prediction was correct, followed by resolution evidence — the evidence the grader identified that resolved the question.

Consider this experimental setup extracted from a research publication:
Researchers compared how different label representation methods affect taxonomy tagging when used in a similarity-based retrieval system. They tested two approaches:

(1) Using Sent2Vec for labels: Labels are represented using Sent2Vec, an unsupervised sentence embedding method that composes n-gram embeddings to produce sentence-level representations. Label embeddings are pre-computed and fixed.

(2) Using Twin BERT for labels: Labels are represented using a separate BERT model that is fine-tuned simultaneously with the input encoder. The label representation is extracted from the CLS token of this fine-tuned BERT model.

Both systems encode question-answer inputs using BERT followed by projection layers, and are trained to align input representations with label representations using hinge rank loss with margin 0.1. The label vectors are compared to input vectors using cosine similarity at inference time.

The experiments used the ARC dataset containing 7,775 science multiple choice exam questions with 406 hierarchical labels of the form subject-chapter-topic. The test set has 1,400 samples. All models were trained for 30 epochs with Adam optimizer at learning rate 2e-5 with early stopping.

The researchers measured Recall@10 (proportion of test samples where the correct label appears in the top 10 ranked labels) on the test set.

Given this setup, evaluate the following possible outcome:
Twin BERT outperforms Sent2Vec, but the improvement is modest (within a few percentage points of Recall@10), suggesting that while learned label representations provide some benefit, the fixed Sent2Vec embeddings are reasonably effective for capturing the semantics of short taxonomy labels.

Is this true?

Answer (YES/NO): NO